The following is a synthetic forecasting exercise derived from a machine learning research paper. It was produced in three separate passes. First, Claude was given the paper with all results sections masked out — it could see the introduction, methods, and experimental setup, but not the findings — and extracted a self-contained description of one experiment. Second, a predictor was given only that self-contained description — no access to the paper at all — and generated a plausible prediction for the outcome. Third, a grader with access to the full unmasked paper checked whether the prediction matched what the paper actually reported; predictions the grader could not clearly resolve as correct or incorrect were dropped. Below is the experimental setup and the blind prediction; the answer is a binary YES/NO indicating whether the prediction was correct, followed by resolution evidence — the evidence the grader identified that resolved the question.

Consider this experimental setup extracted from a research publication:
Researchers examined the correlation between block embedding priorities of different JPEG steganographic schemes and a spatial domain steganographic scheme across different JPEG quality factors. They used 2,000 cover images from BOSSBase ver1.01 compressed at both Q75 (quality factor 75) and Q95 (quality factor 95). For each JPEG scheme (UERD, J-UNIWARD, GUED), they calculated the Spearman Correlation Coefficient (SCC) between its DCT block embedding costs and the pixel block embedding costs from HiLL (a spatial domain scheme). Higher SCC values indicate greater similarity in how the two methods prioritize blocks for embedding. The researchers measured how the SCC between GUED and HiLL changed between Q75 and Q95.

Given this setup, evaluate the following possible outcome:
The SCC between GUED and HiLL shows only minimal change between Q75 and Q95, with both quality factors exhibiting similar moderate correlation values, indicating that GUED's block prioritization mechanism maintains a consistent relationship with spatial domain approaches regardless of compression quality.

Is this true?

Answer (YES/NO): NO